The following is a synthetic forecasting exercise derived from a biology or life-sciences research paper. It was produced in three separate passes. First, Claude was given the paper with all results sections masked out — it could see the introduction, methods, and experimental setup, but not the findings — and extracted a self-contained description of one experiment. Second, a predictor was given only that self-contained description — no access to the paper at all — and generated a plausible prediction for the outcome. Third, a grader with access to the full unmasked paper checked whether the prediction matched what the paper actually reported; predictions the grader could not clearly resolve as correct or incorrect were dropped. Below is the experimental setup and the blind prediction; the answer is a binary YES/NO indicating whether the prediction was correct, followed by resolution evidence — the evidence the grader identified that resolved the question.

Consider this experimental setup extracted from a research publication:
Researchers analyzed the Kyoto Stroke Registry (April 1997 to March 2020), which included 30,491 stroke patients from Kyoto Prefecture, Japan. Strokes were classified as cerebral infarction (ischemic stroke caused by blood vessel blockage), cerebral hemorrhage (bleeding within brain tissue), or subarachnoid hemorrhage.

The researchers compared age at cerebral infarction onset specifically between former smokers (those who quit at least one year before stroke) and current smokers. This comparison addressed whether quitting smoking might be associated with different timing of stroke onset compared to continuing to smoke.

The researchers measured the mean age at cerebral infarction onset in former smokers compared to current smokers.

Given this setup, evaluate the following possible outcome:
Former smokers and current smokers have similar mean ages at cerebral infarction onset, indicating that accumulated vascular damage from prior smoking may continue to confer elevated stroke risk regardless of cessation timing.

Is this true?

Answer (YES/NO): NO